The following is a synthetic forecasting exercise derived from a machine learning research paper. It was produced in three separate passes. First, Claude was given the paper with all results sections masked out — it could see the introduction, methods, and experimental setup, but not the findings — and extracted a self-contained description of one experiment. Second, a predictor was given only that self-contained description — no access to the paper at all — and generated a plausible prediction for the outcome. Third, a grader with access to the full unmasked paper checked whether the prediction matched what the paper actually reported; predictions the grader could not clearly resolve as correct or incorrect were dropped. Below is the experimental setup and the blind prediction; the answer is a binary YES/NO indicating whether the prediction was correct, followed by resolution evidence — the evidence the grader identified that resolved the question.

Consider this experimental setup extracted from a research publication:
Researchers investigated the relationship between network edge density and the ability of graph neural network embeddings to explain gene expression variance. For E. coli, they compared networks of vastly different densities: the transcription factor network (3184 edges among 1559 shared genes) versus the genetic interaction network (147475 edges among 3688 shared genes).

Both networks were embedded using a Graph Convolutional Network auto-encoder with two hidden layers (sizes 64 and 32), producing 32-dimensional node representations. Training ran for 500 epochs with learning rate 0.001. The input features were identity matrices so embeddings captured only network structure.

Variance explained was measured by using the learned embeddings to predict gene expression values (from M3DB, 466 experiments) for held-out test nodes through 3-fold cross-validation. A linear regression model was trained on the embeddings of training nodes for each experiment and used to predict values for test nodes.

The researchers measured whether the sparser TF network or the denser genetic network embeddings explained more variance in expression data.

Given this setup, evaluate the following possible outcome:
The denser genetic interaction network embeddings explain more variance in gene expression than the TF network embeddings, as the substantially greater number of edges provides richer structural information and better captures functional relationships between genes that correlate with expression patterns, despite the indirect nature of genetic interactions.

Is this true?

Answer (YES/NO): NO